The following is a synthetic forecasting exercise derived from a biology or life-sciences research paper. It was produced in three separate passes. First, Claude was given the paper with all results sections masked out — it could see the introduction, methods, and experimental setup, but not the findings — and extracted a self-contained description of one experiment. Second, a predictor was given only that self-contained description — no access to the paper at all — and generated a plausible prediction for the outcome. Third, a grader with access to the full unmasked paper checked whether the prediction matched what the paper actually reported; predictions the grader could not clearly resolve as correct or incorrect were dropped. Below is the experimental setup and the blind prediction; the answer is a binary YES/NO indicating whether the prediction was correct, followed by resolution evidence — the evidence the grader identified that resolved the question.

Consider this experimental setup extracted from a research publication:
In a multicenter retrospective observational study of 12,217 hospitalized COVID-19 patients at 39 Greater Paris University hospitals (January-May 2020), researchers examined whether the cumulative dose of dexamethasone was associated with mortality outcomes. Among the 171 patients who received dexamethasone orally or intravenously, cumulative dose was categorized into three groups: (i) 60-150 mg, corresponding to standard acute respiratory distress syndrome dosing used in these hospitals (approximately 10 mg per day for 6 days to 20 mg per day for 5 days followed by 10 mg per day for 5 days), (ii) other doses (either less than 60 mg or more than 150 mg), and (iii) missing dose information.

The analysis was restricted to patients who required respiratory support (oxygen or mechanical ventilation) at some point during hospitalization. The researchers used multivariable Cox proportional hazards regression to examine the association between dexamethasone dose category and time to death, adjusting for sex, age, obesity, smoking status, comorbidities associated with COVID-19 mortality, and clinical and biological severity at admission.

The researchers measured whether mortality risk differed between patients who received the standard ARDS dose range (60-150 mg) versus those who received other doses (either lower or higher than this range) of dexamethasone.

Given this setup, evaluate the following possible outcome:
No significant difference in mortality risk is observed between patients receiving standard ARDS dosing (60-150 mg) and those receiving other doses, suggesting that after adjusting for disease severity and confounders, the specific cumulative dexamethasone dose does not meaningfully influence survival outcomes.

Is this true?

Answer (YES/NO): NO